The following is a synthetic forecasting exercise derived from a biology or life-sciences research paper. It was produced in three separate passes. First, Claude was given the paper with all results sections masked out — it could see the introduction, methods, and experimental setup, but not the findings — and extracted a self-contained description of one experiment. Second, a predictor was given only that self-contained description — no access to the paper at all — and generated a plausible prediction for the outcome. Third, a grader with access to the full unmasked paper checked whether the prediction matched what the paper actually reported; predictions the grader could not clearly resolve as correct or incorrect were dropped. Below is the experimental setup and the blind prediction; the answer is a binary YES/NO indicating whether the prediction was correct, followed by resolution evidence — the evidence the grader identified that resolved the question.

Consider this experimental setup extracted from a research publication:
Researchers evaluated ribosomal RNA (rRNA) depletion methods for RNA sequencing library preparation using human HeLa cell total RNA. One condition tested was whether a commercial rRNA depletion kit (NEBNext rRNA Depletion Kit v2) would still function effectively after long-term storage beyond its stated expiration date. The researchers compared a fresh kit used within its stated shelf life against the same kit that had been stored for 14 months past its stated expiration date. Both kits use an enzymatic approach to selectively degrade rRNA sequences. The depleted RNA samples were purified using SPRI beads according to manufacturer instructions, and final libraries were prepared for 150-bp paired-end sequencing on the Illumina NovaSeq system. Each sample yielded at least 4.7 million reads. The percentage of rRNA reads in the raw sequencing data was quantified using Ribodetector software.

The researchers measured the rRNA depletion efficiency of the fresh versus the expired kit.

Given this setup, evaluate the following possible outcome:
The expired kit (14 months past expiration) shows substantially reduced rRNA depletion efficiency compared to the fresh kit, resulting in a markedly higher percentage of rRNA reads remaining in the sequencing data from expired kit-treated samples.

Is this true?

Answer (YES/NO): YES